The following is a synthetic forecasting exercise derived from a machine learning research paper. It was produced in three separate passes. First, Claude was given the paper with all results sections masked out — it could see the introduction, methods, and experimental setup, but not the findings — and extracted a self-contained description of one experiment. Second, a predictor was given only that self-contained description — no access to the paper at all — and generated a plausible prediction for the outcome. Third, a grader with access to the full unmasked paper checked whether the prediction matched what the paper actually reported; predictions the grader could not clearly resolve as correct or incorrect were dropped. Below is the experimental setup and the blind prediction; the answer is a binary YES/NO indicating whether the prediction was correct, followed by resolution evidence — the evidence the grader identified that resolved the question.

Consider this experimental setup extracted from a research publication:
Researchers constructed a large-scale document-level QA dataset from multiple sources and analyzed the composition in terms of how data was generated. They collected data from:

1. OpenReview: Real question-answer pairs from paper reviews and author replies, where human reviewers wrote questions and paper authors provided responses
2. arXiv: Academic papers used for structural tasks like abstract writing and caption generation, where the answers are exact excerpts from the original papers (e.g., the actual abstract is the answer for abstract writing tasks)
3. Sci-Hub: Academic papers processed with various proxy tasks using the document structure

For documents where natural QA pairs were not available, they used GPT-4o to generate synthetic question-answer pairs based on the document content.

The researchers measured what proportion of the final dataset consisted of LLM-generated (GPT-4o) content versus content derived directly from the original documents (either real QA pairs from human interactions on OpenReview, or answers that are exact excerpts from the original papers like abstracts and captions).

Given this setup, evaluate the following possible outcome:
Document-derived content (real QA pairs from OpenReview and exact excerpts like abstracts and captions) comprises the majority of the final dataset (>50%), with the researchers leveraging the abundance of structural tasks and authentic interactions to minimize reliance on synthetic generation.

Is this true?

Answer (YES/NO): YES